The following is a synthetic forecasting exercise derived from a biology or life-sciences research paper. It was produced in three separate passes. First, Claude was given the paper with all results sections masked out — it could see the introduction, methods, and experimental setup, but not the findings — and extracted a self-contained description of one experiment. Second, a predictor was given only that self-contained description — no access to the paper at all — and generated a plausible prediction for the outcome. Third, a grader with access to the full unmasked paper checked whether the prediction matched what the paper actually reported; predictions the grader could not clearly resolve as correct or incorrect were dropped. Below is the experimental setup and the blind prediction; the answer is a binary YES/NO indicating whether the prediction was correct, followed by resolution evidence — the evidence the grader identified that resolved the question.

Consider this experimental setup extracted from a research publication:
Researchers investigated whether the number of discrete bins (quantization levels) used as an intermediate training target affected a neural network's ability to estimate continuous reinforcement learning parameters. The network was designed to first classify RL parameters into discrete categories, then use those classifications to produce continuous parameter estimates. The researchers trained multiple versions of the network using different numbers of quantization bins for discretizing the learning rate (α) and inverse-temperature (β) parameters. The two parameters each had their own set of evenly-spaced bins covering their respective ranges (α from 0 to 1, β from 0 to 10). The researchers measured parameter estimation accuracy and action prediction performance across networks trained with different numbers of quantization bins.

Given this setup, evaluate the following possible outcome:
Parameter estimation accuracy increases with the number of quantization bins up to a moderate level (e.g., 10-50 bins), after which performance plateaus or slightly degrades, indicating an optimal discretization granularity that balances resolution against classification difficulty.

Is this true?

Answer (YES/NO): NO